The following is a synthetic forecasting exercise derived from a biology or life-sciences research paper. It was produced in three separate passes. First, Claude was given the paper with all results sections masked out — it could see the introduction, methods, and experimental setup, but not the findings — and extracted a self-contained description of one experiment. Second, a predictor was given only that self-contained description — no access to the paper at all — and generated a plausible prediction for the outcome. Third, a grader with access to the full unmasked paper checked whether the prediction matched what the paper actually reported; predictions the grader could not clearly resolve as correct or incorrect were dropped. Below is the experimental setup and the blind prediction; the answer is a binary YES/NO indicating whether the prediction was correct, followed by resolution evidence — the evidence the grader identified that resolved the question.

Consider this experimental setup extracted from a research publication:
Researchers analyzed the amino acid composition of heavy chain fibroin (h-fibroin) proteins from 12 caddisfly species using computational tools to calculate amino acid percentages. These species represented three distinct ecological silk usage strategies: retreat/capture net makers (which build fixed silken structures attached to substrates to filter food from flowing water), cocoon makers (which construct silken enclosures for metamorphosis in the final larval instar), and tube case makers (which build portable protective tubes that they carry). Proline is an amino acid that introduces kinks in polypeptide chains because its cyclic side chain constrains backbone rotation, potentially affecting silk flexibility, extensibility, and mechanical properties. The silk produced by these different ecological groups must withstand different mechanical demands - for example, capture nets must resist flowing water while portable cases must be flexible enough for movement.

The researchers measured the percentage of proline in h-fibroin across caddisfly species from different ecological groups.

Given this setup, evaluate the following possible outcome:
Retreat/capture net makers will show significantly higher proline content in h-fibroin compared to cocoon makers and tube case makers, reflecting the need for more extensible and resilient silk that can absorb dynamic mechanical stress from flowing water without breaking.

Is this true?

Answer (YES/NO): YES